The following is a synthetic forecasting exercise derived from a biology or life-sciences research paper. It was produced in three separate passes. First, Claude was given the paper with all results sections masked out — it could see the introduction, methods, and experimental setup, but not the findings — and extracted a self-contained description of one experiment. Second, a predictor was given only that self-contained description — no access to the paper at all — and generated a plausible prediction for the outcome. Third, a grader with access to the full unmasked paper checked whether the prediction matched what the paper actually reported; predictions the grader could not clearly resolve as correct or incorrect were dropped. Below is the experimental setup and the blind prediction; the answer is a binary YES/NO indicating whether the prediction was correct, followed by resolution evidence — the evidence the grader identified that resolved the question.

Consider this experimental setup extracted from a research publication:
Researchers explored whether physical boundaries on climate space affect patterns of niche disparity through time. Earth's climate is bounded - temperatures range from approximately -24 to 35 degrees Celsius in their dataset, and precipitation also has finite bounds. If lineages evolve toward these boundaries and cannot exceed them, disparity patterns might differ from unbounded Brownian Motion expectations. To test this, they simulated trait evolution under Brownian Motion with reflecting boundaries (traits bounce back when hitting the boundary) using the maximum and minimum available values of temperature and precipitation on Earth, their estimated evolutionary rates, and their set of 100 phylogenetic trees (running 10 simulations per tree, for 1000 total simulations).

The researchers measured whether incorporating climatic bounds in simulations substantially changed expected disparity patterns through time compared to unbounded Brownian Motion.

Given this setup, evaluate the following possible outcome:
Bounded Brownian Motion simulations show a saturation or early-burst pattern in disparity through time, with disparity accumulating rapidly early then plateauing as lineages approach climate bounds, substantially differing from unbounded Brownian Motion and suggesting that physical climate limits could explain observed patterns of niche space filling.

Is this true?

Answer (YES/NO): NO